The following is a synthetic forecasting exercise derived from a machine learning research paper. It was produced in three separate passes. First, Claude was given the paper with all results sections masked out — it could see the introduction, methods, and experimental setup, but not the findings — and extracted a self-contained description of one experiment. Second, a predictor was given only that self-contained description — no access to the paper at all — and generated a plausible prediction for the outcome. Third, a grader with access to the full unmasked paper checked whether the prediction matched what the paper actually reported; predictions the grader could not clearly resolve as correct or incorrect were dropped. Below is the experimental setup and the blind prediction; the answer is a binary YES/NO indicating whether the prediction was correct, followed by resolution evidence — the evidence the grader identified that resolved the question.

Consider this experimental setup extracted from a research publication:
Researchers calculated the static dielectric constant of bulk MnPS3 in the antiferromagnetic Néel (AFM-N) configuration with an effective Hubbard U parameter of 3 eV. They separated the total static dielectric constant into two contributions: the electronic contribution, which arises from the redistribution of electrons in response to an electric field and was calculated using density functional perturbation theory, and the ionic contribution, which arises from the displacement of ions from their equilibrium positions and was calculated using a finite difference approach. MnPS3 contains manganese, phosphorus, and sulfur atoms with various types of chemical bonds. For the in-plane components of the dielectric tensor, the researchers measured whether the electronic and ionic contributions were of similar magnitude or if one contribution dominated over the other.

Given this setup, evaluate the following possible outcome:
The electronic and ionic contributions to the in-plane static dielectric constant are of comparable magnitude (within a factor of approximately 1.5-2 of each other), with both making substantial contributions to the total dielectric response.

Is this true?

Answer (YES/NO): YES